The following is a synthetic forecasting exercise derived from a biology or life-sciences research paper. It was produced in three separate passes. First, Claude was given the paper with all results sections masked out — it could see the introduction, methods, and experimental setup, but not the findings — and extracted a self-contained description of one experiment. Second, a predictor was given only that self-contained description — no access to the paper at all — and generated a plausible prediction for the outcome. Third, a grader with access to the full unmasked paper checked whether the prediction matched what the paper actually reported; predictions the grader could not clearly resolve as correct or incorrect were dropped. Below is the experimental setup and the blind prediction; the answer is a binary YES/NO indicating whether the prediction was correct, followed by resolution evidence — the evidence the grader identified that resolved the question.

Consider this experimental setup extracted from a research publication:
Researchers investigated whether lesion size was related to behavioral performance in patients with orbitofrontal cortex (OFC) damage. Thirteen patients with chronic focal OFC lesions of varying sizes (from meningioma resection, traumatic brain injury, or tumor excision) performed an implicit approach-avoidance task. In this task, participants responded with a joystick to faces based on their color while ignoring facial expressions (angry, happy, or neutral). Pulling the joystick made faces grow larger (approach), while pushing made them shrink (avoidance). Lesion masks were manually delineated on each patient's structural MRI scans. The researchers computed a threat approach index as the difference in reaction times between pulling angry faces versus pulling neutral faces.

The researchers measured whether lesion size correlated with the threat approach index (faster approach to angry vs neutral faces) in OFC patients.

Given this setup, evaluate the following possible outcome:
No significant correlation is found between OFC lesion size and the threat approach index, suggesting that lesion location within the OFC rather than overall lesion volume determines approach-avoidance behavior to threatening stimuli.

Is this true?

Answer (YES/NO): NO